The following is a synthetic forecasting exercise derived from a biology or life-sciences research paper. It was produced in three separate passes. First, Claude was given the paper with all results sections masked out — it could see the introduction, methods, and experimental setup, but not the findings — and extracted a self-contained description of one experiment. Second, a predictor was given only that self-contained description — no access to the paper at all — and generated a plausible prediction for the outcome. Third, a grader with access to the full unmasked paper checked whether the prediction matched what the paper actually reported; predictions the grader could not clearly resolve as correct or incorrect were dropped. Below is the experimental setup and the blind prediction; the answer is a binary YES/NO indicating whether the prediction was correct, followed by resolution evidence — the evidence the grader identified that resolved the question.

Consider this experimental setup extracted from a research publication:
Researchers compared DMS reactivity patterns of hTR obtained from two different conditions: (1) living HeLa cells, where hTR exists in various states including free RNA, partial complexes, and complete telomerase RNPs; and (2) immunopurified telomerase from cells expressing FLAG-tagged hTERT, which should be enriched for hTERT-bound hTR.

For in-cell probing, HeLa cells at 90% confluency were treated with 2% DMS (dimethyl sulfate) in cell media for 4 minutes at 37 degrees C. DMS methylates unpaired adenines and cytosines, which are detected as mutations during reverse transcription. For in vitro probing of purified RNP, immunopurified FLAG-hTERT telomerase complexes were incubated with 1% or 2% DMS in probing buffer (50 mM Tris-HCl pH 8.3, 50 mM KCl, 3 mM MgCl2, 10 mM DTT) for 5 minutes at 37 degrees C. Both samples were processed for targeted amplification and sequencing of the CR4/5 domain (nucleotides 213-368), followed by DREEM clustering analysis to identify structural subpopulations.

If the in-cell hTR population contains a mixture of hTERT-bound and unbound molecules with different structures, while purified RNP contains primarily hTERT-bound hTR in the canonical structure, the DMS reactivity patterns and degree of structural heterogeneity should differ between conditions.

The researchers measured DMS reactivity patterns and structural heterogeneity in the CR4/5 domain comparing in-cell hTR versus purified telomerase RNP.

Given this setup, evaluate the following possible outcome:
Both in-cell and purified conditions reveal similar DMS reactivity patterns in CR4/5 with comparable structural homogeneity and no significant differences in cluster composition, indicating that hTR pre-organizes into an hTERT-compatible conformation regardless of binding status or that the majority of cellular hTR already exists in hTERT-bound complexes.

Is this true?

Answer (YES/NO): NO